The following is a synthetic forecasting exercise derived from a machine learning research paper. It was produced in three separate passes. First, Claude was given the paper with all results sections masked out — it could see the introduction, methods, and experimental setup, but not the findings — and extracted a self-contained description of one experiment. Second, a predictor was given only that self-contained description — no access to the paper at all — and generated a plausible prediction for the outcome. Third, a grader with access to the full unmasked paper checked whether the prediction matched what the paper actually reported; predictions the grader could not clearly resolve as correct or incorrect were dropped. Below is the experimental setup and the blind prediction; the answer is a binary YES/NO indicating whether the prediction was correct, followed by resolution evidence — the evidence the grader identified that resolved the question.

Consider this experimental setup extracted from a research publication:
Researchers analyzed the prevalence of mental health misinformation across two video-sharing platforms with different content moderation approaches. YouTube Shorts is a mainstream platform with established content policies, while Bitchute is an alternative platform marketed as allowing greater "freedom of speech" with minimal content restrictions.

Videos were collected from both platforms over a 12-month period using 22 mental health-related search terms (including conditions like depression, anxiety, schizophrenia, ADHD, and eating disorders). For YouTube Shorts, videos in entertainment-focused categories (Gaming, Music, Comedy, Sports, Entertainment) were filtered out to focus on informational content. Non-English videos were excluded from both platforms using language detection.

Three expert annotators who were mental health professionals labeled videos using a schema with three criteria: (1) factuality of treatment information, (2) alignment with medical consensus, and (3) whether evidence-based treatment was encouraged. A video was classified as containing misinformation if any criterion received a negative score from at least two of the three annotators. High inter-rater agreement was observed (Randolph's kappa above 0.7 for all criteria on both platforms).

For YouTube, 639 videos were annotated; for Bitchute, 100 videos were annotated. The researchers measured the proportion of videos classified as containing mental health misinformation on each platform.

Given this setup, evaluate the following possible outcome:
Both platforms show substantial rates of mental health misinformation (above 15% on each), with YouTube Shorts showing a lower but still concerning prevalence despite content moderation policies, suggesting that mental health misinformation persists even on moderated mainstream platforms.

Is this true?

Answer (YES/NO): NO